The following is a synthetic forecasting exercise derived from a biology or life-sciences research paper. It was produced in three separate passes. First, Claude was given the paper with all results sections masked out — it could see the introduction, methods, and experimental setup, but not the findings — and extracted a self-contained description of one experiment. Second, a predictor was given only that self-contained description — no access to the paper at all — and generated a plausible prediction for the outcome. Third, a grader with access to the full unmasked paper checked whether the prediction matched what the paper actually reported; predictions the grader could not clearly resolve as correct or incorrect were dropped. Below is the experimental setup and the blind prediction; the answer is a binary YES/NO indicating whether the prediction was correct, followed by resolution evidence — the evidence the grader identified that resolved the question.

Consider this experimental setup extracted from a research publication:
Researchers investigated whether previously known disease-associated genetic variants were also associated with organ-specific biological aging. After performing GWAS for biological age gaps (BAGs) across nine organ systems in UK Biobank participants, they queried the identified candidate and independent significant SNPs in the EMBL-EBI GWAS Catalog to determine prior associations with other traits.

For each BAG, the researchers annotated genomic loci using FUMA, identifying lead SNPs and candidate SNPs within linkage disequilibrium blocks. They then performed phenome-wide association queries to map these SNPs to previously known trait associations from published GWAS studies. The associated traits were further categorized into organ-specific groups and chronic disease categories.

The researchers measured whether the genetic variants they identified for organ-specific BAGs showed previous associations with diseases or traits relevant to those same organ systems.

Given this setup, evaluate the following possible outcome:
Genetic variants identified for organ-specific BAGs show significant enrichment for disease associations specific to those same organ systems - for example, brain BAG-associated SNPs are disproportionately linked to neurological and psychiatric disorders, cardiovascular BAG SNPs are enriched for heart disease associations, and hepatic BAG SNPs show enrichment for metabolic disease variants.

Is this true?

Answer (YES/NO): YES